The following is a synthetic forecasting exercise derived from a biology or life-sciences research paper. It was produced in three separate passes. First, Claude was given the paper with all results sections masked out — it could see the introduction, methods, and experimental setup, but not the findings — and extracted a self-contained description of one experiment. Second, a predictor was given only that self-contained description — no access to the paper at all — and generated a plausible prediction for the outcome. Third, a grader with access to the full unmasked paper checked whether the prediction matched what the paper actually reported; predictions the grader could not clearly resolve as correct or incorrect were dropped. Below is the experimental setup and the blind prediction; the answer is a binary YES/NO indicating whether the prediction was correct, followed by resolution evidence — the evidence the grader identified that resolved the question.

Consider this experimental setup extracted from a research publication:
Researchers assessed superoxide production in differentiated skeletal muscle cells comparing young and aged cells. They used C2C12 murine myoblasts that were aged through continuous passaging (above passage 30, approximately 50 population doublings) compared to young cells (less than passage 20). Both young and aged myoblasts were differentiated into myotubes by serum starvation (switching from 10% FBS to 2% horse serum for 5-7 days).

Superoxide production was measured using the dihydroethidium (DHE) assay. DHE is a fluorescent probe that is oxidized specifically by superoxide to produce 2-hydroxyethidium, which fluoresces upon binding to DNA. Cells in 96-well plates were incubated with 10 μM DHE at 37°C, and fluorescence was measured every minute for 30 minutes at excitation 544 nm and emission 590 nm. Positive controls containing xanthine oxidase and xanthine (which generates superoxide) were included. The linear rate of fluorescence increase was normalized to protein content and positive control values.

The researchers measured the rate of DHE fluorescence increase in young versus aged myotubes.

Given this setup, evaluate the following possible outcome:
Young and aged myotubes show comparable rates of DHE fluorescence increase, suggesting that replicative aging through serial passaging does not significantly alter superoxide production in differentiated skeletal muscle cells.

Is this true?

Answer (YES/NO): NO